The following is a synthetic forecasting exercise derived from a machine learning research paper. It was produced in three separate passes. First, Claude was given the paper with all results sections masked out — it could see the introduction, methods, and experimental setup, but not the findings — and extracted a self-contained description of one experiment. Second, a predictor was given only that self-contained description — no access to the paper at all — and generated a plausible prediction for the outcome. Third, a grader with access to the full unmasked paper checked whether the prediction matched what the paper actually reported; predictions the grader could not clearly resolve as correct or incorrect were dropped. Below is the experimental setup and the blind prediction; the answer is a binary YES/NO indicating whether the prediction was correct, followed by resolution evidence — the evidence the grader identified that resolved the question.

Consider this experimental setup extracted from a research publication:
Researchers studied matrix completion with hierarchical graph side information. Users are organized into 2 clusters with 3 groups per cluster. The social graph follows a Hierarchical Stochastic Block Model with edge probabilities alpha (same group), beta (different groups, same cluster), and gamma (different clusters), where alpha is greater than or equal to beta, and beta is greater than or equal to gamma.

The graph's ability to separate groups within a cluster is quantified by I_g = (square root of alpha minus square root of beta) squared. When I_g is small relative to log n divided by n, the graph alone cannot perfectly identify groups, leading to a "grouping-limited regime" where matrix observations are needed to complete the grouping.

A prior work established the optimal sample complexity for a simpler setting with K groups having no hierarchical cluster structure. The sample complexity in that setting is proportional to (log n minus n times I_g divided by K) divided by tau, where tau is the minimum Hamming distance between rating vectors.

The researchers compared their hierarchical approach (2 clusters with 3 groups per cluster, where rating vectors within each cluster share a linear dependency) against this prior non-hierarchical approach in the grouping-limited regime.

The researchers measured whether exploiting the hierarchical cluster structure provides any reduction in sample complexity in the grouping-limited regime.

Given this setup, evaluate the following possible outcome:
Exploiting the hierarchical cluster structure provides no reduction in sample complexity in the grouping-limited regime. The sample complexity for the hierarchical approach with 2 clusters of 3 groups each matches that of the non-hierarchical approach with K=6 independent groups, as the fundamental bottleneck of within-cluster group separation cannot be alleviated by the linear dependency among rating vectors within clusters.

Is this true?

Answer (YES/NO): YES